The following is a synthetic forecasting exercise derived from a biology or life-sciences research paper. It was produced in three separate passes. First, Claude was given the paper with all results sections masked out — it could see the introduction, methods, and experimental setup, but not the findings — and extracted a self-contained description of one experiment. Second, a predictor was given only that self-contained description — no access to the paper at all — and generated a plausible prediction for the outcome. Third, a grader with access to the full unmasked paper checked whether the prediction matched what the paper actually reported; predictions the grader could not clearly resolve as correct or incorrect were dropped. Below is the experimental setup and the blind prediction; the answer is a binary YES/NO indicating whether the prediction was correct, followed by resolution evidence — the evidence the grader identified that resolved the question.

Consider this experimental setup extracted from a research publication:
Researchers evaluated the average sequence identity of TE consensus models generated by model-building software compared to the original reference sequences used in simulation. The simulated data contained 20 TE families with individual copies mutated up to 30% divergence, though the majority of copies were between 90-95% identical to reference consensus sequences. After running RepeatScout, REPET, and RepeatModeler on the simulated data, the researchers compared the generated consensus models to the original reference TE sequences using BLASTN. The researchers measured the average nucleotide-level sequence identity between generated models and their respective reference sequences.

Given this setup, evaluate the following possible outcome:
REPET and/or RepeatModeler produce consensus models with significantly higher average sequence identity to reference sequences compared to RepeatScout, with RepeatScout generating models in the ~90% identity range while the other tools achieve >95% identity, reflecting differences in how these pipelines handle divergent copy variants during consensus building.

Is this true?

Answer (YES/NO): NO